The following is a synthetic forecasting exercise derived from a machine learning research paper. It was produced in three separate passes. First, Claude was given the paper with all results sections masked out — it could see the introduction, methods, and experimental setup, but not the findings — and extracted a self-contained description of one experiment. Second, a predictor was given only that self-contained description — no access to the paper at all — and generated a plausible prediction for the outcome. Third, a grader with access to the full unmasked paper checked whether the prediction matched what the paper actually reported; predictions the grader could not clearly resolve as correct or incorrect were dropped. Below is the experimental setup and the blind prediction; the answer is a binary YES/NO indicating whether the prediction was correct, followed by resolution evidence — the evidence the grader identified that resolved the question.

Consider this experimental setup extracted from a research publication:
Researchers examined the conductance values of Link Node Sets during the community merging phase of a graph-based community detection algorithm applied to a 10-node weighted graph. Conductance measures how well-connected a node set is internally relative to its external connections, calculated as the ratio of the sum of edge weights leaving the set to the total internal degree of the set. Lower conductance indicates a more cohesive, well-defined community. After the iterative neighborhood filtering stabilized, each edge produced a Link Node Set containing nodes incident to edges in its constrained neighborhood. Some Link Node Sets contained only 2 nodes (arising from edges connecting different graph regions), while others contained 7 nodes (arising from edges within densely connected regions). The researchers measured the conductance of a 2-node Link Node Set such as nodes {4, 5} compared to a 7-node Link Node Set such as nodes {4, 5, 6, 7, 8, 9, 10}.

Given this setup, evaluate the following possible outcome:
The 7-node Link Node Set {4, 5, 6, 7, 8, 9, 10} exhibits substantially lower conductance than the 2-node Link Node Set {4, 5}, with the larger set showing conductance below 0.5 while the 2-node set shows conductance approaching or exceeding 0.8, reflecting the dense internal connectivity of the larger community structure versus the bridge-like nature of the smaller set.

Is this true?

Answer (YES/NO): YES